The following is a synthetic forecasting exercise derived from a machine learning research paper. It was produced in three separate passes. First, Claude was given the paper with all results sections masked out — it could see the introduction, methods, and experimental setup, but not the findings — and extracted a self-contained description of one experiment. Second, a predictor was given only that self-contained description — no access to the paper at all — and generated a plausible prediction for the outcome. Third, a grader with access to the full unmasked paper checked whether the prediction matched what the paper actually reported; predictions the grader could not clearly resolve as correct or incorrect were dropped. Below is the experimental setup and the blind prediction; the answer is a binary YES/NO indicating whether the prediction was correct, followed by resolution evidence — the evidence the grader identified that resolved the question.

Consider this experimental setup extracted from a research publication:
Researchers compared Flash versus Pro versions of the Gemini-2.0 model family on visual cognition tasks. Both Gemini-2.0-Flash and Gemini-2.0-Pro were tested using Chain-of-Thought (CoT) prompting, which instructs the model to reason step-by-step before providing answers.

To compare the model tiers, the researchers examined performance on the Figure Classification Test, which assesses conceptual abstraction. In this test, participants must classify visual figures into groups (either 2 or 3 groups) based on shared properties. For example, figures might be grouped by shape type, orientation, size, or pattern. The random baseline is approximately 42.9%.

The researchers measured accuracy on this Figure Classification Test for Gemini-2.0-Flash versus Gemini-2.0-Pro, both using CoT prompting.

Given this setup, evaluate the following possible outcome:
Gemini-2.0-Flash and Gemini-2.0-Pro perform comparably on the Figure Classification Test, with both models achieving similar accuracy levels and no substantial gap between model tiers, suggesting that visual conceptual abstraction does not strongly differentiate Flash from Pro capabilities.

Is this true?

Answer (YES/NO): YES